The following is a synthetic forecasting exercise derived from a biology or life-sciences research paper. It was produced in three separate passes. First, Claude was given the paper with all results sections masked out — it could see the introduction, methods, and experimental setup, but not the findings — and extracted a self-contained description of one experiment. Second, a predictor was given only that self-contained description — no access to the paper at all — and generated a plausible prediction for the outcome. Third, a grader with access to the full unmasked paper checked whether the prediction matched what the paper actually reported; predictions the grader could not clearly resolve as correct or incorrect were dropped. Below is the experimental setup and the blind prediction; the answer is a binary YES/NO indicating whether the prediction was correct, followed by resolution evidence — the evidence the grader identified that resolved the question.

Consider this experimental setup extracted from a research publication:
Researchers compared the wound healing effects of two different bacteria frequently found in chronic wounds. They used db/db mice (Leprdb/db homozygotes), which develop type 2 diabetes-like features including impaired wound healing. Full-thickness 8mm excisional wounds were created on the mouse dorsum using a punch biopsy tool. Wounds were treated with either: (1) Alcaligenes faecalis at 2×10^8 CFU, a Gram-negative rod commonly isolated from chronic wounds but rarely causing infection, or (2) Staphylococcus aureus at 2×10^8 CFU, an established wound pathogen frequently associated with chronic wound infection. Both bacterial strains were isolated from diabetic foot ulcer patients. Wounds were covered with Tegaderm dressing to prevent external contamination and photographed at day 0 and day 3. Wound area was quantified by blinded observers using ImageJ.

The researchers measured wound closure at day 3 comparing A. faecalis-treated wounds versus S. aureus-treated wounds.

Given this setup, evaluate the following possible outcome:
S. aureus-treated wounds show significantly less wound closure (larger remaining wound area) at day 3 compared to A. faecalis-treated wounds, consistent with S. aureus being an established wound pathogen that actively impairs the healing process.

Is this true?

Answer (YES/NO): YES